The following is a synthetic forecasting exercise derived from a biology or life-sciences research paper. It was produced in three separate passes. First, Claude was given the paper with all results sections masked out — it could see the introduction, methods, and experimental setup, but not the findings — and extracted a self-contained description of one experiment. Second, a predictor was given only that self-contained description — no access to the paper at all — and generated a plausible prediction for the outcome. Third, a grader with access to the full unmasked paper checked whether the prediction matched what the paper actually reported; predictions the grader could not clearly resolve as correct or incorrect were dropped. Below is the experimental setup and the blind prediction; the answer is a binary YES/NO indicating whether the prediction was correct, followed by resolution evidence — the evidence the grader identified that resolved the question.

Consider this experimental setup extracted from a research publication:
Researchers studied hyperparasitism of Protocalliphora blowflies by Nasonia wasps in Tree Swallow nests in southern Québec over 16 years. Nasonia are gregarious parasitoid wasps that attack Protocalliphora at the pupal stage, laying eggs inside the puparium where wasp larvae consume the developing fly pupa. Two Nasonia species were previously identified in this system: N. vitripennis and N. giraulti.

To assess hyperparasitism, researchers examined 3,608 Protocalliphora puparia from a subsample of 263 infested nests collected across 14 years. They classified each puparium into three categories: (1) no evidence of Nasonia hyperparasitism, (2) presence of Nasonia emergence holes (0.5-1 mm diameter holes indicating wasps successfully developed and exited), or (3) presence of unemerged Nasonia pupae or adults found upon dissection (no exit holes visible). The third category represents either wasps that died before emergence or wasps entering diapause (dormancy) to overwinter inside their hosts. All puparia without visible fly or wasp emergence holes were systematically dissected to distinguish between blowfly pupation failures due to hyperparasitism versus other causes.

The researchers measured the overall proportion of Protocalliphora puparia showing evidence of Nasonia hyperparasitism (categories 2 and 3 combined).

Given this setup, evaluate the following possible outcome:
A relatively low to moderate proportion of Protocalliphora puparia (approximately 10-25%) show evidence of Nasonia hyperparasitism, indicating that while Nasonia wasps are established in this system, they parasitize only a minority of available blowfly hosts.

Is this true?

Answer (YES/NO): NO